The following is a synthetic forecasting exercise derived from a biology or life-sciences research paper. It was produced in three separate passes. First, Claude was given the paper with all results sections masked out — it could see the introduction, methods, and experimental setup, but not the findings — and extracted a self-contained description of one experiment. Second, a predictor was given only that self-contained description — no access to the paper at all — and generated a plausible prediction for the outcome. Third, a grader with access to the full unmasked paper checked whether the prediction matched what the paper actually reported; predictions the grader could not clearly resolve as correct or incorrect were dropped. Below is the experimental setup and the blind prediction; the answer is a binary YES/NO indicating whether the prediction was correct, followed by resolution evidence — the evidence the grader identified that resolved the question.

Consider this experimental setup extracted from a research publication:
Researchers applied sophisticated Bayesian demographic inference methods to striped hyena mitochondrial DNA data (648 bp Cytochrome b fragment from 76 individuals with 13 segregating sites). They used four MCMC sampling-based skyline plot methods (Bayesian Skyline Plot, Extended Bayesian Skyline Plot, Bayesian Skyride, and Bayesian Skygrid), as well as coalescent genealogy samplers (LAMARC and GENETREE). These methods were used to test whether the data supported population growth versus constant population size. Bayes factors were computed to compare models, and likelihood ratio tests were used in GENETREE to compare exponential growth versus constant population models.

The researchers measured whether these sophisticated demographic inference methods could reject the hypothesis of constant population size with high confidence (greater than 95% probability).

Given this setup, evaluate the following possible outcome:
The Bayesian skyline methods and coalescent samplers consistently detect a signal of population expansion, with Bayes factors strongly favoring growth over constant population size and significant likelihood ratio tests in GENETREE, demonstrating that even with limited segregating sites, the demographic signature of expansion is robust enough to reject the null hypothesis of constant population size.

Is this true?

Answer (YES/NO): NO